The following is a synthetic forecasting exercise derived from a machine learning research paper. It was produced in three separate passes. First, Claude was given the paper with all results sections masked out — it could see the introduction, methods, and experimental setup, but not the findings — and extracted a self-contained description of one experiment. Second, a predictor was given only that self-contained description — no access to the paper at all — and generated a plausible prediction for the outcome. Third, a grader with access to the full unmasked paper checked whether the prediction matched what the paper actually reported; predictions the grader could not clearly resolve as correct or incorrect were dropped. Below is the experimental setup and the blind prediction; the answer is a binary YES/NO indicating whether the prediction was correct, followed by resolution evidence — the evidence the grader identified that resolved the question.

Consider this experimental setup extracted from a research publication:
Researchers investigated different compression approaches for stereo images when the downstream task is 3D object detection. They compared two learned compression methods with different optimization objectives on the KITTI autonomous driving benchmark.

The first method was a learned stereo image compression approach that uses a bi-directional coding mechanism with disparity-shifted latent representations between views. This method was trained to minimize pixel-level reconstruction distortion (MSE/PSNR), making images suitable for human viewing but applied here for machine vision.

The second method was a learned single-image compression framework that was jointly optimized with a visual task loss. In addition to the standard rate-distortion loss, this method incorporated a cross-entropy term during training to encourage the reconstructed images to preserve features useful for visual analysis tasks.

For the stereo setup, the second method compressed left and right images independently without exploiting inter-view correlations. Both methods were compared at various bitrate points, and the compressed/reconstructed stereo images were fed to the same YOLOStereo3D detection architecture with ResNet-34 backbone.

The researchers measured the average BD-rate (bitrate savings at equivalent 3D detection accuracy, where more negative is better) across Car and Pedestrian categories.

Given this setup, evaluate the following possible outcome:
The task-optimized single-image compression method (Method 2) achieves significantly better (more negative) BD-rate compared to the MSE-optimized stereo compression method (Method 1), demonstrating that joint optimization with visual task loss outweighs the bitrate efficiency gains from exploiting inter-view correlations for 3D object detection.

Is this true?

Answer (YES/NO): NO